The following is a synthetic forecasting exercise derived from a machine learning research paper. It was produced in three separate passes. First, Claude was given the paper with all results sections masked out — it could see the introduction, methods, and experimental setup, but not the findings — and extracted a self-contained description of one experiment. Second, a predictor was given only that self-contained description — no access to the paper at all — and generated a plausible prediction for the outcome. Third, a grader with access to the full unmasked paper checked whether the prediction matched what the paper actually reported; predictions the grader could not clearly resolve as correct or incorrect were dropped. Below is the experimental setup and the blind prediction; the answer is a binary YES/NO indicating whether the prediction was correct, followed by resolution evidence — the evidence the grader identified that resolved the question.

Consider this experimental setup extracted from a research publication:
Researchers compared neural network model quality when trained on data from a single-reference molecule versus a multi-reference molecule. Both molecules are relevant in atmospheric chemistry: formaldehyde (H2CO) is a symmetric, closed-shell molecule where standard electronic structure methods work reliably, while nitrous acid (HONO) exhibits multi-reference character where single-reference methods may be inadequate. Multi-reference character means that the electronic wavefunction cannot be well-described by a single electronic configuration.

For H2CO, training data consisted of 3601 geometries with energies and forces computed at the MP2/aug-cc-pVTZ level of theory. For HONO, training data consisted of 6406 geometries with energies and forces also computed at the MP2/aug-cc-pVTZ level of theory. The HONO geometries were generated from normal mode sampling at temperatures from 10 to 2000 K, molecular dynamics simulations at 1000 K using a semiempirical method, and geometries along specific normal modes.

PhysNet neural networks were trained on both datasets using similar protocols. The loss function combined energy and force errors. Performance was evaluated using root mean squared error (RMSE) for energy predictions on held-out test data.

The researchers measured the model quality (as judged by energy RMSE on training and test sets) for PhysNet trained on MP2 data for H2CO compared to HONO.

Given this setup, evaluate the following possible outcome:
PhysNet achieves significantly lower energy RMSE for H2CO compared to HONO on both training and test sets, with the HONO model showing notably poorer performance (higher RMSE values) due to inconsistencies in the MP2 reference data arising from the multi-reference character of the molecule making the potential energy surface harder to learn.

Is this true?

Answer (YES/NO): YES